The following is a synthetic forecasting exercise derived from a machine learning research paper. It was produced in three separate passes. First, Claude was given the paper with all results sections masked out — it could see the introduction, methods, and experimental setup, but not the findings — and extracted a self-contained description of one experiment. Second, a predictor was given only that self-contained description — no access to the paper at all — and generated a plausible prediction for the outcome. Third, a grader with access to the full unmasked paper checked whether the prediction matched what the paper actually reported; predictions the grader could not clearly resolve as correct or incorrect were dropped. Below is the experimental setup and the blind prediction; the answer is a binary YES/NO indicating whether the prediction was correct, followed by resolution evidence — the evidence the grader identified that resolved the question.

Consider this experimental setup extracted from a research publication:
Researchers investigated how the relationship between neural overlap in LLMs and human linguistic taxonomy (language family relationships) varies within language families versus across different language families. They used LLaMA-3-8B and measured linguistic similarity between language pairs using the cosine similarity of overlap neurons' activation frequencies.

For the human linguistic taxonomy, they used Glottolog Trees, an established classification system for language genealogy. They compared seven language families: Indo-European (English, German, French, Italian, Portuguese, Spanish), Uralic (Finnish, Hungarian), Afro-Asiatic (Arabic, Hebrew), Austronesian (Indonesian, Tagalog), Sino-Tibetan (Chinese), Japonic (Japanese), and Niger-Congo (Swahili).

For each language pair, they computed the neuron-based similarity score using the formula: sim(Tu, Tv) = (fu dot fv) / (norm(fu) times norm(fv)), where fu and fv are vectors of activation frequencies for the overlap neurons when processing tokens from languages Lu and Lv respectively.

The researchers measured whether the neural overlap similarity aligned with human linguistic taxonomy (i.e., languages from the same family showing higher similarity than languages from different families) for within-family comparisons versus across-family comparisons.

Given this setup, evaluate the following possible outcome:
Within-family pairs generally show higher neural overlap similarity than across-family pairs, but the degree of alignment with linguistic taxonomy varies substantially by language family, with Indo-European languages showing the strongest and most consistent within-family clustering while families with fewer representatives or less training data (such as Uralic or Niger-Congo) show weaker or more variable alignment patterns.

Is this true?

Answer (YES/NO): NO